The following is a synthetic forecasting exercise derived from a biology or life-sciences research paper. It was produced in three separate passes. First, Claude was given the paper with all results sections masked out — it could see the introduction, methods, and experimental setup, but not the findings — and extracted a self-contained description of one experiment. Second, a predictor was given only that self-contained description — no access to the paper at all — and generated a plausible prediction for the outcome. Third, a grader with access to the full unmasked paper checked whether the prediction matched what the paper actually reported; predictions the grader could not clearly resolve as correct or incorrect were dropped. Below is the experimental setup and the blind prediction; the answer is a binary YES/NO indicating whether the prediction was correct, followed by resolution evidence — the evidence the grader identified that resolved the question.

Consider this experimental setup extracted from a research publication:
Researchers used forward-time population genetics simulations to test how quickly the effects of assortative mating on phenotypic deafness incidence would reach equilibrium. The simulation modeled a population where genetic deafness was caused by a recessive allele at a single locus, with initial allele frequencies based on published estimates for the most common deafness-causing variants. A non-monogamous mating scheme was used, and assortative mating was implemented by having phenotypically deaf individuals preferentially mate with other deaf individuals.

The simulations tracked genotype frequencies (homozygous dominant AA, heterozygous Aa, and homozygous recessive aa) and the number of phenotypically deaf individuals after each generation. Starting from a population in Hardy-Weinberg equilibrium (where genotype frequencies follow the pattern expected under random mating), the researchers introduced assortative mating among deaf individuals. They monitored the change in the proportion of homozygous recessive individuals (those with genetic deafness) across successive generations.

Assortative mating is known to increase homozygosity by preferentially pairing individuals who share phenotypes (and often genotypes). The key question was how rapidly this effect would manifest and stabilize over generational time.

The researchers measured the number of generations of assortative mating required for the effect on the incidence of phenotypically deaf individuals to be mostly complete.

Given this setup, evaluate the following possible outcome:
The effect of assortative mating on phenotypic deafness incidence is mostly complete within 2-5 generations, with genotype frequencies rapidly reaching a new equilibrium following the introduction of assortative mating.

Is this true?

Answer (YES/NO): YES